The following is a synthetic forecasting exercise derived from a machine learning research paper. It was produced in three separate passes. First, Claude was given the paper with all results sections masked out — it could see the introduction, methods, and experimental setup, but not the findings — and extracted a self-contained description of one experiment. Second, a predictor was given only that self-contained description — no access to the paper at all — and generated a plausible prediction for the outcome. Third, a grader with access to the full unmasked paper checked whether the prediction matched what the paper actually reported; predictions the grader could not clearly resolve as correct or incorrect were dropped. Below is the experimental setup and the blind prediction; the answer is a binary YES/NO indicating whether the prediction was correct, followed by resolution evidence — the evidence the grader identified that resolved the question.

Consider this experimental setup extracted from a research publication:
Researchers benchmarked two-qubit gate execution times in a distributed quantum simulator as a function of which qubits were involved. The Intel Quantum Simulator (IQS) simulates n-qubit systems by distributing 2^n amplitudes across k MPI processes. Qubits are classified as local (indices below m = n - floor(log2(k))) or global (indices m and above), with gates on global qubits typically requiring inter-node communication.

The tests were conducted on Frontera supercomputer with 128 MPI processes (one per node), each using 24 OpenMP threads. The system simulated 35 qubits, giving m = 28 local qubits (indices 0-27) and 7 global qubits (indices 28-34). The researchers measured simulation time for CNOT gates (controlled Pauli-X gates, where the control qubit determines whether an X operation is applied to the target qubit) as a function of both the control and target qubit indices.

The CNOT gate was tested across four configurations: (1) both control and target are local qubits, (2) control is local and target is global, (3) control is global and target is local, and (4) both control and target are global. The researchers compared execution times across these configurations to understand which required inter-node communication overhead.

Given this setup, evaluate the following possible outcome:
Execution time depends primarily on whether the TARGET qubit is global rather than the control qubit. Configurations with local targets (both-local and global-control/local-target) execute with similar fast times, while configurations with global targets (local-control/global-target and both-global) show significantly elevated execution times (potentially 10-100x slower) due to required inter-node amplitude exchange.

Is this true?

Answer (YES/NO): YES